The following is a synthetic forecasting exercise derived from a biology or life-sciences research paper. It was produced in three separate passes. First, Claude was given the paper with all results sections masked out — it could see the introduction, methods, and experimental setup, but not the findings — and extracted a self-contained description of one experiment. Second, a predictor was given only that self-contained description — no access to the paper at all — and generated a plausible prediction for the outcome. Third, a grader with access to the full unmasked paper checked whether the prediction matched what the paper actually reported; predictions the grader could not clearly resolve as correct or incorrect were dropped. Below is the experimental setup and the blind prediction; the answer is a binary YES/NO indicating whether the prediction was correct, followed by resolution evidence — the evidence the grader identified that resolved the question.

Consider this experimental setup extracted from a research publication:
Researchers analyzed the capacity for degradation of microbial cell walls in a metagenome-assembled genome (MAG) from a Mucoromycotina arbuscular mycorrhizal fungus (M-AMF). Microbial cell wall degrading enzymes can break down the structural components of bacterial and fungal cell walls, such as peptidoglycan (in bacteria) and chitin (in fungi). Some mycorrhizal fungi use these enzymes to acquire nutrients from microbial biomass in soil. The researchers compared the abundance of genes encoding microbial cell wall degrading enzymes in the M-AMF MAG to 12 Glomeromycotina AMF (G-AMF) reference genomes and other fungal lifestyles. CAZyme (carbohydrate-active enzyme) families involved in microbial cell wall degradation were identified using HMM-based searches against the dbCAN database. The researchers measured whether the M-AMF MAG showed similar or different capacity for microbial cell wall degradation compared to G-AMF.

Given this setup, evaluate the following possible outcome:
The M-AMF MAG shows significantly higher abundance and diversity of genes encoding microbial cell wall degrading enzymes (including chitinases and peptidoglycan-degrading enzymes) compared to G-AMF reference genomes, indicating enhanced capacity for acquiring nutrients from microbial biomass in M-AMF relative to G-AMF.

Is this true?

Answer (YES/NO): NO